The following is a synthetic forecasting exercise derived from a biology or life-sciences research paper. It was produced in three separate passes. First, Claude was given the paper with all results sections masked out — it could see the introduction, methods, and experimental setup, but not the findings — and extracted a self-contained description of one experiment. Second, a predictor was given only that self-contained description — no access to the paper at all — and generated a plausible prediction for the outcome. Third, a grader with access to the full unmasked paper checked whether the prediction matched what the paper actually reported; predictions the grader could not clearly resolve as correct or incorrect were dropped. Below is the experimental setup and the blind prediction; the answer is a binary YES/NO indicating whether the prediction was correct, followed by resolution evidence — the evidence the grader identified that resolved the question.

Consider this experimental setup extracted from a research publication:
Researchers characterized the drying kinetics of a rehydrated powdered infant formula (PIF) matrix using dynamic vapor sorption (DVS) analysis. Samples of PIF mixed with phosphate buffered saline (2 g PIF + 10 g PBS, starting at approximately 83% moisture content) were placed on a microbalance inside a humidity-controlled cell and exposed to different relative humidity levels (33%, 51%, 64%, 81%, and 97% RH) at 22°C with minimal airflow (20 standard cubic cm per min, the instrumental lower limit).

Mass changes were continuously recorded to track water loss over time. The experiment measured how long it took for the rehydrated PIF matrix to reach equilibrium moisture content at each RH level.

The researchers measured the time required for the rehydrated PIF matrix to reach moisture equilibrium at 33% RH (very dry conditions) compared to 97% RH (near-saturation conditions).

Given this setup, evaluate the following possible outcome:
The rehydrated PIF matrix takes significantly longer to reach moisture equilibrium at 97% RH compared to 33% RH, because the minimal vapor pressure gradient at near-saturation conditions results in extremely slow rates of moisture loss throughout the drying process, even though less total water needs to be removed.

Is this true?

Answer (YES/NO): YES